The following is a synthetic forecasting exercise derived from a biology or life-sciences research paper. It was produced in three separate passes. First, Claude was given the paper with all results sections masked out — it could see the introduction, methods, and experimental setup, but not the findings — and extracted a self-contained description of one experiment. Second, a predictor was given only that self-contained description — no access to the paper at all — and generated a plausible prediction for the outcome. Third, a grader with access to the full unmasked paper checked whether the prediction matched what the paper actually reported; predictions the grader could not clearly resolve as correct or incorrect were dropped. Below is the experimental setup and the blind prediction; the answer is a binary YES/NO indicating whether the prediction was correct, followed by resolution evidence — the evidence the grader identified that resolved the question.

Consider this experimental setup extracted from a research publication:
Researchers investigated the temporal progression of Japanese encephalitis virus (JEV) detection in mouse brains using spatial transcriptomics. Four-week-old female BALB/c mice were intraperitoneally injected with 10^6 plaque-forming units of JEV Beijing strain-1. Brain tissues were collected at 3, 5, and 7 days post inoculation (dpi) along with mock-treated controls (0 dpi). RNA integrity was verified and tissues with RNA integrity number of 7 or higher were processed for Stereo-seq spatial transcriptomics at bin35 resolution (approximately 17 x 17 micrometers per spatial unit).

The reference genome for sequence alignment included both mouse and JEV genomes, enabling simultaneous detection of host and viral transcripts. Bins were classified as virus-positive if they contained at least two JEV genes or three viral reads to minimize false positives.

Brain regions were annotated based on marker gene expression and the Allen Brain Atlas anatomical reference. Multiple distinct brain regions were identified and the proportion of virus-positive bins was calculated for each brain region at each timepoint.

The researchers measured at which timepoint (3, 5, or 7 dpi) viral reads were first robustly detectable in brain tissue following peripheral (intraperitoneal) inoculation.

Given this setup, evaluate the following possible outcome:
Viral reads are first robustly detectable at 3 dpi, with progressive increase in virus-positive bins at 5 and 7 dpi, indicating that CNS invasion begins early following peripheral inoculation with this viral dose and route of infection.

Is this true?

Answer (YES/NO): NO